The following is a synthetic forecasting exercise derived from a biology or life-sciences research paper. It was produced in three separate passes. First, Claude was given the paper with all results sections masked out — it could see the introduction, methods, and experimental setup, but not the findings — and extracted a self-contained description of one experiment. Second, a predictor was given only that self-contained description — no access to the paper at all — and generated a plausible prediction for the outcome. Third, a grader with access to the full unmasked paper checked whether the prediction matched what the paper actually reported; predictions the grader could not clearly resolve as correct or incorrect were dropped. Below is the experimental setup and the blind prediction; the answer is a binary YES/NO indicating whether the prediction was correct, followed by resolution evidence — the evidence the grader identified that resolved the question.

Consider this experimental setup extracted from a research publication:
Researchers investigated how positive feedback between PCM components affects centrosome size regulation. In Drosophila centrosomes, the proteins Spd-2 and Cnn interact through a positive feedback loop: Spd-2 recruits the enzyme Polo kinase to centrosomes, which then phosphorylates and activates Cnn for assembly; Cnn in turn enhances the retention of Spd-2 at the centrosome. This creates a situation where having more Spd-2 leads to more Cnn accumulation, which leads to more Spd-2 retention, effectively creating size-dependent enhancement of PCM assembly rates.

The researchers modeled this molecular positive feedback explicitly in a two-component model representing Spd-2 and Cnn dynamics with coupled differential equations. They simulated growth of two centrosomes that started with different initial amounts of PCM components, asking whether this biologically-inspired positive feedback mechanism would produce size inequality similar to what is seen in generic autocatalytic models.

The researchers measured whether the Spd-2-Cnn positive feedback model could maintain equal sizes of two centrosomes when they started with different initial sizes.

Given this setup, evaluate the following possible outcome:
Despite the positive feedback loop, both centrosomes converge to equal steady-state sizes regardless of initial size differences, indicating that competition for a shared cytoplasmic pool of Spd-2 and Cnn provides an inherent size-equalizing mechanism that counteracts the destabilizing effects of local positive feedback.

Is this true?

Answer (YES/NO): NO